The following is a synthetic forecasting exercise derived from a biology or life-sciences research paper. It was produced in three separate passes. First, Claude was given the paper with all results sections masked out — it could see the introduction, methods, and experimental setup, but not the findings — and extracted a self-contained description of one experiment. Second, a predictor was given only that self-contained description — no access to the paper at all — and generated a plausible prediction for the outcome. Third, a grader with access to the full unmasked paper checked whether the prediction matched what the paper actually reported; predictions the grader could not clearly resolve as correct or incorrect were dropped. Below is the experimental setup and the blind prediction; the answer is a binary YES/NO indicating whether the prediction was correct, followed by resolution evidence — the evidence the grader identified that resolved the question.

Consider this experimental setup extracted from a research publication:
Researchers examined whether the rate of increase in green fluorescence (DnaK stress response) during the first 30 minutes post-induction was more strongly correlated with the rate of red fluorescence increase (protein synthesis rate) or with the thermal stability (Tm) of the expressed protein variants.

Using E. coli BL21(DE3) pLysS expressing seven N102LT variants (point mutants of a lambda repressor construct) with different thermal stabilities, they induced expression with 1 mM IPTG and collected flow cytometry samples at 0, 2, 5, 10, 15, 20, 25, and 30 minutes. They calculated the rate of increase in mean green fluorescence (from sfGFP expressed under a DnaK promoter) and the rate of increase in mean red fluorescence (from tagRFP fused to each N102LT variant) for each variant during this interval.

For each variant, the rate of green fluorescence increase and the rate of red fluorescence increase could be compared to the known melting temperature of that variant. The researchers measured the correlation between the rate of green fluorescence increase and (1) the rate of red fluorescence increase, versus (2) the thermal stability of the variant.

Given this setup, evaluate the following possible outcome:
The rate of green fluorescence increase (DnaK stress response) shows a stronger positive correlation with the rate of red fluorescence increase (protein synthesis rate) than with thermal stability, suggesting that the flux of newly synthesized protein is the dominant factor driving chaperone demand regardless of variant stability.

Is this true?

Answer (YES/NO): YES